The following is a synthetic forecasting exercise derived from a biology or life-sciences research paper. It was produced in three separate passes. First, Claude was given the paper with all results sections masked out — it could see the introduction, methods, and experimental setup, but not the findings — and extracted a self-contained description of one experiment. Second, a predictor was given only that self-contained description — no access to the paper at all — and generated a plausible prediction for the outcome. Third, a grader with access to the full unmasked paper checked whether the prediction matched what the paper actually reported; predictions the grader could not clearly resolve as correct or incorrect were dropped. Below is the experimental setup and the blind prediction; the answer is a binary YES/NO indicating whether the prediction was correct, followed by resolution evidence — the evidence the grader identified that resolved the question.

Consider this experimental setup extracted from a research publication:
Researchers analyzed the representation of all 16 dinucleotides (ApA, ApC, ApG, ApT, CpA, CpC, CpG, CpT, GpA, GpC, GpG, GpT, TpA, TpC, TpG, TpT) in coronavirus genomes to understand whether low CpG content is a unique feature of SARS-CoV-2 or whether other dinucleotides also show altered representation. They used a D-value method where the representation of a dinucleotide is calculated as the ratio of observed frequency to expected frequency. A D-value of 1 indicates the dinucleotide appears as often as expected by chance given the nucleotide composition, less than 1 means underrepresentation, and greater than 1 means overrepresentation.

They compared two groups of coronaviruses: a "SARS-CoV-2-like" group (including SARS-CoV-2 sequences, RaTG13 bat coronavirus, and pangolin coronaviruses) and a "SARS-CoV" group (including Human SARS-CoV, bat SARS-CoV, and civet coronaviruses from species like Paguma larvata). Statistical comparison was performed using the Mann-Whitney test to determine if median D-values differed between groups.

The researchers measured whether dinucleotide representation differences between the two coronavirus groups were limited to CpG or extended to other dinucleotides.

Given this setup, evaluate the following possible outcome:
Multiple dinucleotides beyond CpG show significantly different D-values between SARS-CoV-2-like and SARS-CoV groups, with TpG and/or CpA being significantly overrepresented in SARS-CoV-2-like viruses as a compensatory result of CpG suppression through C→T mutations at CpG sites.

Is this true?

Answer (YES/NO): NO